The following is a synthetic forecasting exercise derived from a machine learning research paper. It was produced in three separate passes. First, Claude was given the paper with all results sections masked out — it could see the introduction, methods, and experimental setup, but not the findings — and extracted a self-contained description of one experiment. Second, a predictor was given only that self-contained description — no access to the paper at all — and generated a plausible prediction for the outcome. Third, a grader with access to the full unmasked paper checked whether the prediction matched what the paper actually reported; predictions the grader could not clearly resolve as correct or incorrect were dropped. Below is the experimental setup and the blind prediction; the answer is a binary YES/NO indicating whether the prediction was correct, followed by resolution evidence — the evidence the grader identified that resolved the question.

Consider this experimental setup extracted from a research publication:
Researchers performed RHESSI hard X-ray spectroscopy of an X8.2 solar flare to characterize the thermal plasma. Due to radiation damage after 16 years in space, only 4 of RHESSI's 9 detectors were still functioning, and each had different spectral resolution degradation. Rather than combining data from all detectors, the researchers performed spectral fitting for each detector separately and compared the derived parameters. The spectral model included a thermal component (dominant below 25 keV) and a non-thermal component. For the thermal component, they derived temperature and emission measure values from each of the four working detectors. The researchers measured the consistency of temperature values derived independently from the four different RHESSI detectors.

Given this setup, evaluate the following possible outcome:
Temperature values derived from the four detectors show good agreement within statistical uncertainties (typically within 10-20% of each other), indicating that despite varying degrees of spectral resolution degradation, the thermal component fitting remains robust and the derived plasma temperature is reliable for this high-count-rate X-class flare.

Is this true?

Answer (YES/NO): YES